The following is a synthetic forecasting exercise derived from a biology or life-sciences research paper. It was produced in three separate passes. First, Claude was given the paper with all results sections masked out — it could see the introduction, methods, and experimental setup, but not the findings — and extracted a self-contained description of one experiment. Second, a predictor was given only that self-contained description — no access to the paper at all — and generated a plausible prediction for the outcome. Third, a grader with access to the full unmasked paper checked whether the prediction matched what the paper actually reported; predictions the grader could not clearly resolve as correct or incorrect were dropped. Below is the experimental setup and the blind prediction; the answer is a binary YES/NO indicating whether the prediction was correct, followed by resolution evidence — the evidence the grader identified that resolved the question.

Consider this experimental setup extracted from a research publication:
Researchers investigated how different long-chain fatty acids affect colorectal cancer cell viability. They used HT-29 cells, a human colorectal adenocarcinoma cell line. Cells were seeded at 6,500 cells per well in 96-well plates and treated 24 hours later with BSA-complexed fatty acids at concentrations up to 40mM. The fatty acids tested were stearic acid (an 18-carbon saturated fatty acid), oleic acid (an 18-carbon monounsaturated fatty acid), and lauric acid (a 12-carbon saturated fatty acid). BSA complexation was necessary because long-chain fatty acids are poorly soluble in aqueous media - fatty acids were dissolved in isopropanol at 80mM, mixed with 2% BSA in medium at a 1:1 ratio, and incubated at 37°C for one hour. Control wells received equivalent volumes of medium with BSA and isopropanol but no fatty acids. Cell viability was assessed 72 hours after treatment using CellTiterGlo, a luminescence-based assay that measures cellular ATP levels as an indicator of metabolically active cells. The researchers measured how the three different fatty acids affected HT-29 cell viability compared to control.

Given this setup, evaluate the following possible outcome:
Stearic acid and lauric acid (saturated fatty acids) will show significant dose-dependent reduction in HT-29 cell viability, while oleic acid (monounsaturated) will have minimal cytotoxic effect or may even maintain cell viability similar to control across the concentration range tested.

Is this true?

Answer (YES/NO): NO